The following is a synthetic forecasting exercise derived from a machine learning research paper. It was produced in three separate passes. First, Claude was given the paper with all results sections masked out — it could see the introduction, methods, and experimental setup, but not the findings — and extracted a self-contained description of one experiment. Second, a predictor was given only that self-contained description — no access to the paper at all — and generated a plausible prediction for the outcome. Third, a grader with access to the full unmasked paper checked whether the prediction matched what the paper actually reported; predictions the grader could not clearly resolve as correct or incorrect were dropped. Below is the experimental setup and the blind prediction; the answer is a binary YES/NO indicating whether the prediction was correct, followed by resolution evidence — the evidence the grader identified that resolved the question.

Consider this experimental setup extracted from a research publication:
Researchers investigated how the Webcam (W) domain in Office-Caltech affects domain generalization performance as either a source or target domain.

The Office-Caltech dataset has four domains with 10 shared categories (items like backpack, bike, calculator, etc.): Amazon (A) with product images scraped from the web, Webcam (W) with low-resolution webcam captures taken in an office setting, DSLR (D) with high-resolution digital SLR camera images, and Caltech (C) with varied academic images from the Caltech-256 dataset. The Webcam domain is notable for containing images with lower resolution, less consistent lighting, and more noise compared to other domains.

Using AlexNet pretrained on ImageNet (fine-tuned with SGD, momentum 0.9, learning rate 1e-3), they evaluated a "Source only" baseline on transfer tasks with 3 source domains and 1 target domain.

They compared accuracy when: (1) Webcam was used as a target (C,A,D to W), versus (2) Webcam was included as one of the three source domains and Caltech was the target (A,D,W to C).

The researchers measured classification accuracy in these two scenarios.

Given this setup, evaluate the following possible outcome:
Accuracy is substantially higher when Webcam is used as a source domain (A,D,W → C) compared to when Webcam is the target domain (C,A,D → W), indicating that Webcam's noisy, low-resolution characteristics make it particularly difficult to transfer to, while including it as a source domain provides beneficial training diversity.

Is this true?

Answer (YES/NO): NO